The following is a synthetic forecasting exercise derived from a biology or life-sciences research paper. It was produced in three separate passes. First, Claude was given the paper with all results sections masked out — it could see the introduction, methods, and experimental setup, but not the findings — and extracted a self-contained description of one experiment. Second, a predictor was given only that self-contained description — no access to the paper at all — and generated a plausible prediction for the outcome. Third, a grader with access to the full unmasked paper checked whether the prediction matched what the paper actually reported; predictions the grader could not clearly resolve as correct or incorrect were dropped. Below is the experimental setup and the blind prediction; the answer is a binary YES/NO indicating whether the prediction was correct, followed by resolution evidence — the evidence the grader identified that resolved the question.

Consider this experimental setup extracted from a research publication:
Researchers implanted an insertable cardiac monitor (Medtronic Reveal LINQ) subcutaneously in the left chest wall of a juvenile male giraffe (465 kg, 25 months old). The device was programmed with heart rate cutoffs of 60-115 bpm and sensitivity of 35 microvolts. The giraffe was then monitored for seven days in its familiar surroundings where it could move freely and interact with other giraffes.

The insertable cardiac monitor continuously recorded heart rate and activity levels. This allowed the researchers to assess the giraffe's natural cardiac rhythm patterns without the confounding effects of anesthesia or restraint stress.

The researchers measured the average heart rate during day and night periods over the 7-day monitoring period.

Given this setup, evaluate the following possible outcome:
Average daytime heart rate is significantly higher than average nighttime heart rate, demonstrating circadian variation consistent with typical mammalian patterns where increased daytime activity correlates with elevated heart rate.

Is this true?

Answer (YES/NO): NO